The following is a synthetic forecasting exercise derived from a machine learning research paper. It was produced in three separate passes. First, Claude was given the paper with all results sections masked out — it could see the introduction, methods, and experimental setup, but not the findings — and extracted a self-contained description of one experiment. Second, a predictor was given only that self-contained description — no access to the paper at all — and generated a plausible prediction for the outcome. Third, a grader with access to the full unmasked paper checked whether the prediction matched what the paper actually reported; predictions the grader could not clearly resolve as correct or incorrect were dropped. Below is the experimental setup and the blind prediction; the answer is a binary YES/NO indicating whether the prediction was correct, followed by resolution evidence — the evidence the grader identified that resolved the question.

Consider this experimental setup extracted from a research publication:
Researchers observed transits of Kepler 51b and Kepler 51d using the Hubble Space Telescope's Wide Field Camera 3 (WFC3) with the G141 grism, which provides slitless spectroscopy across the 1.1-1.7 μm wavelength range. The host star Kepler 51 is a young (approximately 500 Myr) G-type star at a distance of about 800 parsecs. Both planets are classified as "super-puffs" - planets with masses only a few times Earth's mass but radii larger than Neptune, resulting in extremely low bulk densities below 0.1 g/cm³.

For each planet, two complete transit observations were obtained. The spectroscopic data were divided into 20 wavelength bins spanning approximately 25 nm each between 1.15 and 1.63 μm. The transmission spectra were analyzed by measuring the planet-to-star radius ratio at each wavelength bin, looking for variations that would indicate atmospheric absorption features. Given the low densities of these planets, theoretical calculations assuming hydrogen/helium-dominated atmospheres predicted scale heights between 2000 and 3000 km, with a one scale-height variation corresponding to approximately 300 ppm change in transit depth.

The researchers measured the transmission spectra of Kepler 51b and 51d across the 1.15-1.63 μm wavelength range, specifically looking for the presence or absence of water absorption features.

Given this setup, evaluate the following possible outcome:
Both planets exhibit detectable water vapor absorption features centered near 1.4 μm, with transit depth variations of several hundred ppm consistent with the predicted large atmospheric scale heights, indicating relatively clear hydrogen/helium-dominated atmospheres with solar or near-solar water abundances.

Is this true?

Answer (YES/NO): NO